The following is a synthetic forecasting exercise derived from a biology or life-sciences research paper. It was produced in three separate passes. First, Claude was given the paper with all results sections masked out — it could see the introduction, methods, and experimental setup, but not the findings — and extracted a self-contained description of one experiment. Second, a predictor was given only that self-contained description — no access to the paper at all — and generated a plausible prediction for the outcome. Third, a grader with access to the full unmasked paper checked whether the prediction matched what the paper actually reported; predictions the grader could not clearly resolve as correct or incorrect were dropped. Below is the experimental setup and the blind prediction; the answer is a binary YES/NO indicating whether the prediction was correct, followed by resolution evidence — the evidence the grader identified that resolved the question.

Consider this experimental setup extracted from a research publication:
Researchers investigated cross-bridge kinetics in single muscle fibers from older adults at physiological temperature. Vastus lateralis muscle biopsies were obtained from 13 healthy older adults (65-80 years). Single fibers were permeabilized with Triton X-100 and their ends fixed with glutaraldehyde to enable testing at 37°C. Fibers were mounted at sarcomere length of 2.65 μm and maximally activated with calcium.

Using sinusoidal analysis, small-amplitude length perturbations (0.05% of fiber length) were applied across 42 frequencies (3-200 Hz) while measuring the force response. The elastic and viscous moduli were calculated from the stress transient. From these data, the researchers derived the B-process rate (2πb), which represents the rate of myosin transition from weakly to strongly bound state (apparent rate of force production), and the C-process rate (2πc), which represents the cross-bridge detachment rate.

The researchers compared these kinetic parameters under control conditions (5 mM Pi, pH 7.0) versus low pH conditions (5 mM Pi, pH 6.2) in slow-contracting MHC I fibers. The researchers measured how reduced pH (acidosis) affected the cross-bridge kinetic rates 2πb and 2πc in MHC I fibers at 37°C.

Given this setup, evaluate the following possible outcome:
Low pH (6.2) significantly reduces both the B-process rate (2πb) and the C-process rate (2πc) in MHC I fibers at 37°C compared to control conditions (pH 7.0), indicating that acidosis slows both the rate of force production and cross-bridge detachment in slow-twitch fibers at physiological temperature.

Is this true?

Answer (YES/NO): YES